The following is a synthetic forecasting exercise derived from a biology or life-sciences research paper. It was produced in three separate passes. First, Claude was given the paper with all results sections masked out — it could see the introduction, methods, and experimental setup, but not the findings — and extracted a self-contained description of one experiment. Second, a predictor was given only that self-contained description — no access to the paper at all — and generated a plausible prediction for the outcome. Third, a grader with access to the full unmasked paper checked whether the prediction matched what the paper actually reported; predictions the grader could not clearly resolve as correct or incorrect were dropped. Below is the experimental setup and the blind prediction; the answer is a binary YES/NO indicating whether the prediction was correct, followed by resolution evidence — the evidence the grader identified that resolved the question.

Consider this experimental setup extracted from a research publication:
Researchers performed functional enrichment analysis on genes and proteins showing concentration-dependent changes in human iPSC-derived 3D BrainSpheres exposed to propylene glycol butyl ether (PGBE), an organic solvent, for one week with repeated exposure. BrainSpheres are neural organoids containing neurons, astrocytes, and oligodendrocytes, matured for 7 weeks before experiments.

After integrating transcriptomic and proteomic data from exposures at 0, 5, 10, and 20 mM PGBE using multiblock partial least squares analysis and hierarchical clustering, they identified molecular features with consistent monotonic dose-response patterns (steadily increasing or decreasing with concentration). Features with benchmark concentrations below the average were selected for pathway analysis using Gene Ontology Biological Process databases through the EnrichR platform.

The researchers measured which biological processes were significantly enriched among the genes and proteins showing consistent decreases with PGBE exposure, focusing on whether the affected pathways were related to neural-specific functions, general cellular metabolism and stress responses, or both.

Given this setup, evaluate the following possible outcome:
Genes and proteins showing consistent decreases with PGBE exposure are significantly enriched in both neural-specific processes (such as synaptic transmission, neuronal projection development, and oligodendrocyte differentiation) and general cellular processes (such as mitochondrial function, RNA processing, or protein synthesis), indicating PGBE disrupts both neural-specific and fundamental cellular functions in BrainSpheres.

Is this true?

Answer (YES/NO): NO